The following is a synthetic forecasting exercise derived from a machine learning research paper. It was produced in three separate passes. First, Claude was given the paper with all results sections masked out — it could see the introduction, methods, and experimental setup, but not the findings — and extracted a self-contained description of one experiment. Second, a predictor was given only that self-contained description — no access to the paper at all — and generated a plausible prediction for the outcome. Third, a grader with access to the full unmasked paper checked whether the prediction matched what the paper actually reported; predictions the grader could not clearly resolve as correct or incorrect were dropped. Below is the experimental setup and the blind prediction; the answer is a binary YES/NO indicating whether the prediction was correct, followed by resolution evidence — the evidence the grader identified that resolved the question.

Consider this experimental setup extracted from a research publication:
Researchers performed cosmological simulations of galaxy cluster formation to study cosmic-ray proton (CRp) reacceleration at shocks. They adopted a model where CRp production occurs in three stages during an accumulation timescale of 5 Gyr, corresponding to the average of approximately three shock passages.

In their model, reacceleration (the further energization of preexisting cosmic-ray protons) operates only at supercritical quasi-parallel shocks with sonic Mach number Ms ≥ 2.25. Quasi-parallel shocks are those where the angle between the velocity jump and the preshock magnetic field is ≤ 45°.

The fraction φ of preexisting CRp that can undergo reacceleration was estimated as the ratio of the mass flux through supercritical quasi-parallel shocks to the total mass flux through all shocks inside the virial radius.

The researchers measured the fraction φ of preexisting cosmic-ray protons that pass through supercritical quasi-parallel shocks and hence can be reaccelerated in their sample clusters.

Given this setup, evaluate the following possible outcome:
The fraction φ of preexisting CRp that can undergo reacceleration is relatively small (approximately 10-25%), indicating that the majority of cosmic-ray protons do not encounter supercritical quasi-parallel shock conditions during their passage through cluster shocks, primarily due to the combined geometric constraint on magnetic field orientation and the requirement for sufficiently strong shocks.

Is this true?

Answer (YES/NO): NO